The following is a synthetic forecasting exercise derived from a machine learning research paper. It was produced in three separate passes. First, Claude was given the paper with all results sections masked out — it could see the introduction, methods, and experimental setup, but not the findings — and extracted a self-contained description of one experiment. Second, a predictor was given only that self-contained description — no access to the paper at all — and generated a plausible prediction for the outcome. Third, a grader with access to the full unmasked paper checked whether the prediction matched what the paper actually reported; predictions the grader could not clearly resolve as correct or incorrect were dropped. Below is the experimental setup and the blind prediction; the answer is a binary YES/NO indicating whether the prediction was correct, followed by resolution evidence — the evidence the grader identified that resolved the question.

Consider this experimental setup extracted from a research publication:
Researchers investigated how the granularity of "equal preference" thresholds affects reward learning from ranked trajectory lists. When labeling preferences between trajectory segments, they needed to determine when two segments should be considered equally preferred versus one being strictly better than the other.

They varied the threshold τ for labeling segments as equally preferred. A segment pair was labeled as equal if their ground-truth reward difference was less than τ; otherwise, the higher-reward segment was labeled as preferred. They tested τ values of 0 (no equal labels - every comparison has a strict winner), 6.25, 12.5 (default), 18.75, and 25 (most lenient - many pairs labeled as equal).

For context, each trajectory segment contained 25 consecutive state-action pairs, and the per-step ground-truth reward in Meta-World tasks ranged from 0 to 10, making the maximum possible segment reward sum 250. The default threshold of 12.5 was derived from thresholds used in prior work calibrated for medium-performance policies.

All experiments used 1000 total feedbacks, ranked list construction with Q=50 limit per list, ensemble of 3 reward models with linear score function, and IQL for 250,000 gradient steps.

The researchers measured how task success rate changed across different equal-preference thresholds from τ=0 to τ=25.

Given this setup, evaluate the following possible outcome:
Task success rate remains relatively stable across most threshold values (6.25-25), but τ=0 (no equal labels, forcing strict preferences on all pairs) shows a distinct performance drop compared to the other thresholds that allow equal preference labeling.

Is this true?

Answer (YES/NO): NO